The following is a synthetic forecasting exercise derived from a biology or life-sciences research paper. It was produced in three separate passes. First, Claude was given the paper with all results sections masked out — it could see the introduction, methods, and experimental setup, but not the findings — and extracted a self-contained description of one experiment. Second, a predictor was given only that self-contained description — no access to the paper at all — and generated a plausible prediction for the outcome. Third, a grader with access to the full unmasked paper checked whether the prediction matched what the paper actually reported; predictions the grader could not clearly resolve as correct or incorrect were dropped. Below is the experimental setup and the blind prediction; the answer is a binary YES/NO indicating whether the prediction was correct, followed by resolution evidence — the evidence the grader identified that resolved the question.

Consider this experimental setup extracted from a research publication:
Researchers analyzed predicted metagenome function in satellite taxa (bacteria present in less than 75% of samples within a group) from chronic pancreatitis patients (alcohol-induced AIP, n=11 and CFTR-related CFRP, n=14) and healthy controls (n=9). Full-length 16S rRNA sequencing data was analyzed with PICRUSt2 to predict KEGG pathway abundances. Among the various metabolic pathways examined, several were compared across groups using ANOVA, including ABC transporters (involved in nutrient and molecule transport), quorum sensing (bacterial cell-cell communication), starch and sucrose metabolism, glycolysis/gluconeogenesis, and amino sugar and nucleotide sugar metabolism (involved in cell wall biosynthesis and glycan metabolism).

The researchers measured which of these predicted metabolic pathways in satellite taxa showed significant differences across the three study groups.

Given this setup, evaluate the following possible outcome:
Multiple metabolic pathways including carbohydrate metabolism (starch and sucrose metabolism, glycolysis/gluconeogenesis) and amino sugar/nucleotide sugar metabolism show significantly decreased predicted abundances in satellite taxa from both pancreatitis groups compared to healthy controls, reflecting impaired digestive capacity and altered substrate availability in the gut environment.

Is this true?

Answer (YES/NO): NO